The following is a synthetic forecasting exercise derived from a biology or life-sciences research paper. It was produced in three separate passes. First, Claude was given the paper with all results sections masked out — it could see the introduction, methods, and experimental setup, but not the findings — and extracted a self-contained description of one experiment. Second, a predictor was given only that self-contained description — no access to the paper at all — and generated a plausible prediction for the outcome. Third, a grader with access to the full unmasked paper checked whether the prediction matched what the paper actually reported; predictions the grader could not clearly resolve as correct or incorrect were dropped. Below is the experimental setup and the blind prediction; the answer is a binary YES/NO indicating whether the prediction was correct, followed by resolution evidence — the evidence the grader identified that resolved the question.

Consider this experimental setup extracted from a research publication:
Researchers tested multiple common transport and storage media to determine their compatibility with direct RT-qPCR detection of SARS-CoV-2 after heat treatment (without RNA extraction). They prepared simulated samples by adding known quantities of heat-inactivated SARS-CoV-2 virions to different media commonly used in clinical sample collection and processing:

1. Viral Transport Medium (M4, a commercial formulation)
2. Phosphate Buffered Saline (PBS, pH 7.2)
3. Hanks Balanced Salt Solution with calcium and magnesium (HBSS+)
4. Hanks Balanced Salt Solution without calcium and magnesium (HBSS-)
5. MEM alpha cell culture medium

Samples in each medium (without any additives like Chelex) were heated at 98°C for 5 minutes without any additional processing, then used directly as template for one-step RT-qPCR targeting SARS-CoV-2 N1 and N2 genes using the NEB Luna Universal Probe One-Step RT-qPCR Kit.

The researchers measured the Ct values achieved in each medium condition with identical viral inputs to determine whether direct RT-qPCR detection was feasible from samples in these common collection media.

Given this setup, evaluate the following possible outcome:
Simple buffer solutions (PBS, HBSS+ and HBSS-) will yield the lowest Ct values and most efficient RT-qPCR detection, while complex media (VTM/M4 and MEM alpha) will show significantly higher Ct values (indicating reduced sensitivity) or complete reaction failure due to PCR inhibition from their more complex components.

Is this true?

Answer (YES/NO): NO